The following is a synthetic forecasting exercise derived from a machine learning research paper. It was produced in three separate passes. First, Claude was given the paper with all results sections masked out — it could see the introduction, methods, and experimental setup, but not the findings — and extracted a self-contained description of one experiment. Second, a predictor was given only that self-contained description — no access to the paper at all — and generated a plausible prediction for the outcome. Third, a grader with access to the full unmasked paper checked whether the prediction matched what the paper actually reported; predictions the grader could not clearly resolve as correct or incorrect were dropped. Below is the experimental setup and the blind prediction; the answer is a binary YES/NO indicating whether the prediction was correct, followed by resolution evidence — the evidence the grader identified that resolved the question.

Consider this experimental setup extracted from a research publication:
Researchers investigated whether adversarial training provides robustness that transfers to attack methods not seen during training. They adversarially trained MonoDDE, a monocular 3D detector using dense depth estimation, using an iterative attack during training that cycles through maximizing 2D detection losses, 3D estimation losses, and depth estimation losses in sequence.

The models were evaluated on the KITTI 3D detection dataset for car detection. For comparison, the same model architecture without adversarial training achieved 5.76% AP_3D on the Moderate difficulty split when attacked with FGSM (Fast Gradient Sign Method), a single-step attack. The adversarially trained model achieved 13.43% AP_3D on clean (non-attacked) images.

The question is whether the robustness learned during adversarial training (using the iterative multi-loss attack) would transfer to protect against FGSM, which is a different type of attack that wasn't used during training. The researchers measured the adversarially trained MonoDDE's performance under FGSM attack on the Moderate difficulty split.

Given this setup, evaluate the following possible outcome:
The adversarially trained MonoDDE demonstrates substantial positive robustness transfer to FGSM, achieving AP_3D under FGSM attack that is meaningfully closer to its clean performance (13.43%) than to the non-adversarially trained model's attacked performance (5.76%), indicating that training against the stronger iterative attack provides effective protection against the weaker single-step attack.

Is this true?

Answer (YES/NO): YES